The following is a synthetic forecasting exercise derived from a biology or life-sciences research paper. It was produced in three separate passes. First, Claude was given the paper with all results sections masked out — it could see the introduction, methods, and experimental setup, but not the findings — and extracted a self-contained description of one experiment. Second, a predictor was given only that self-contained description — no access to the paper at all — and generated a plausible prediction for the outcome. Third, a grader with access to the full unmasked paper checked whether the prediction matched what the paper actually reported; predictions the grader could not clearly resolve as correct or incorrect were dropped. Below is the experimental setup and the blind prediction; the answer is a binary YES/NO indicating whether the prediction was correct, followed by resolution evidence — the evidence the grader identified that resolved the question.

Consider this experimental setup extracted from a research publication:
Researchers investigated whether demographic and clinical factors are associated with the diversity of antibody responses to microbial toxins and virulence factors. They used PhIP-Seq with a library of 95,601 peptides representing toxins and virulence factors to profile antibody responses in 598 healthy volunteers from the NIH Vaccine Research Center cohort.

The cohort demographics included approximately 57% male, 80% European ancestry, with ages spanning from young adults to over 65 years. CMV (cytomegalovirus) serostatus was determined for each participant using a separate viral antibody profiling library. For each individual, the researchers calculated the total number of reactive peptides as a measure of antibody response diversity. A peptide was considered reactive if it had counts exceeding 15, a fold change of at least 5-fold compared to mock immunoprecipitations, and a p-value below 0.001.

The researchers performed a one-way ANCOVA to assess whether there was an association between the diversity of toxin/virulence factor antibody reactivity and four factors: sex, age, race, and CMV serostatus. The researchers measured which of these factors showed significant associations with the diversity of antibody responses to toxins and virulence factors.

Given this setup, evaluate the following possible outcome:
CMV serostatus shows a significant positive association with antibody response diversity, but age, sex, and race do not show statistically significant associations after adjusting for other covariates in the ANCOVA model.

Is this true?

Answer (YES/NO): NO